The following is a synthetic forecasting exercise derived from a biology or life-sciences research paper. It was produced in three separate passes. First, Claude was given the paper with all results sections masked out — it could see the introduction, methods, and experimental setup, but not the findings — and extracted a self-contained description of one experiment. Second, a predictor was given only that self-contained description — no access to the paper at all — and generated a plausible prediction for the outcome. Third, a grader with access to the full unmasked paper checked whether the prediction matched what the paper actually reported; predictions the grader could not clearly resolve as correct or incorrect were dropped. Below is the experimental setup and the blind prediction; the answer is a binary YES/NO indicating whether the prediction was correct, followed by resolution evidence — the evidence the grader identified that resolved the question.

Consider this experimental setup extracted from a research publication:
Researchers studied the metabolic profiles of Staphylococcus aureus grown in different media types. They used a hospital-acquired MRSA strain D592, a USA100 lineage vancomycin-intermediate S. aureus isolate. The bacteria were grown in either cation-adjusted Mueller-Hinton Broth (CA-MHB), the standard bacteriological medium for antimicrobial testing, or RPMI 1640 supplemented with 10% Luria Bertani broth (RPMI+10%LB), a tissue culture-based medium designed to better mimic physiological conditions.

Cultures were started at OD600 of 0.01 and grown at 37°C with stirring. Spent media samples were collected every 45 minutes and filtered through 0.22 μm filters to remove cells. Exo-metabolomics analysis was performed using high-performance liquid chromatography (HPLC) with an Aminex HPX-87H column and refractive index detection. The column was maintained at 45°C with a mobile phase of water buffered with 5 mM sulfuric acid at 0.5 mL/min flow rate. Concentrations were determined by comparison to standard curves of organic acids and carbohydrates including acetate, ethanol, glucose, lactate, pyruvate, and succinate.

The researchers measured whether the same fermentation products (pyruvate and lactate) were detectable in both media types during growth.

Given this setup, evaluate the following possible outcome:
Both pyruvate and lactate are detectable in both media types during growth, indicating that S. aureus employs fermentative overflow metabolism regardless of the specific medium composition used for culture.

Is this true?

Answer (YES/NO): NO